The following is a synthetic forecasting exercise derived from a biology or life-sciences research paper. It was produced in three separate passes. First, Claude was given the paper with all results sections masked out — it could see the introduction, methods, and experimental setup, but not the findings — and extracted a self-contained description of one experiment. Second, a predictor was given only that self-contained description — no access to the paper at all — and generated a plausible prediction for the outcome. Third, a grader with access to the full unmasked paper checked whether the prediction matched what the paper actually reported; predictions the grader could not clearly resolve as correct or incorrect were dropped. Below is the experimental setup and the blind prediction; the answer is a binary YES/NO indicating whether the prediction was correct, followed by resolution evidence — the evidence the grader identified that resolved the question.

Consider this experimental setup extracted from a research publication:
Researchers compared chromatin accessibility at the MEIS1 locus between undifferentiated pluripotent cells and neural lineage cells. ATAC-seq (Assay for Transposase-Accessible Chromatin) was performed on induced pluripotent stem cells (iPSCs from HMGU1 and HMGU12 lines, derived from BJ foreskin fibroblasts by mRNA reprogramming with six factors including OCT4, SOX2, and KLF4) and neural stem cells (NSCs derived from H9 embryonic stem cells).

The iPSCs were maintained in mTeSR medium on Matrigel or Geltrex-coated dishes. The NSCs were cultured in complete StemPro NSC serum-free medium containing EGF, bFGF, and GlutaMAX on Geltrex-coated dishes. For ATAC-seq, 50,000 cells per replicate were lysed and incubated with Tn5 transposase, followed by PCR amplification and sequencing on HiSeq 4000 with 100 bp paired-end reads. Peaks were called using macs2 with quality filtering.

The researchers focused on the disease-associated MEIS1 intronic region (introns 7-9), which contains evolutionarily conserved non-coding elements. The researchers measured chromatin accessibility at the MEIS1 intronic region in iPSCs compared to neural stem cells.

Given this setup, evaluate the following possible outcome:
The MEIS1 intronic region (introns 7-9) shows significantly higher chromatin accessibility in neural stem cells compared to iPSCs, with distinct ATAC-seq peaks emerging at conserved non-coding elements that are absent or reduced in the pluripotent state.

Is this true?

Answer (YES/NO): YES